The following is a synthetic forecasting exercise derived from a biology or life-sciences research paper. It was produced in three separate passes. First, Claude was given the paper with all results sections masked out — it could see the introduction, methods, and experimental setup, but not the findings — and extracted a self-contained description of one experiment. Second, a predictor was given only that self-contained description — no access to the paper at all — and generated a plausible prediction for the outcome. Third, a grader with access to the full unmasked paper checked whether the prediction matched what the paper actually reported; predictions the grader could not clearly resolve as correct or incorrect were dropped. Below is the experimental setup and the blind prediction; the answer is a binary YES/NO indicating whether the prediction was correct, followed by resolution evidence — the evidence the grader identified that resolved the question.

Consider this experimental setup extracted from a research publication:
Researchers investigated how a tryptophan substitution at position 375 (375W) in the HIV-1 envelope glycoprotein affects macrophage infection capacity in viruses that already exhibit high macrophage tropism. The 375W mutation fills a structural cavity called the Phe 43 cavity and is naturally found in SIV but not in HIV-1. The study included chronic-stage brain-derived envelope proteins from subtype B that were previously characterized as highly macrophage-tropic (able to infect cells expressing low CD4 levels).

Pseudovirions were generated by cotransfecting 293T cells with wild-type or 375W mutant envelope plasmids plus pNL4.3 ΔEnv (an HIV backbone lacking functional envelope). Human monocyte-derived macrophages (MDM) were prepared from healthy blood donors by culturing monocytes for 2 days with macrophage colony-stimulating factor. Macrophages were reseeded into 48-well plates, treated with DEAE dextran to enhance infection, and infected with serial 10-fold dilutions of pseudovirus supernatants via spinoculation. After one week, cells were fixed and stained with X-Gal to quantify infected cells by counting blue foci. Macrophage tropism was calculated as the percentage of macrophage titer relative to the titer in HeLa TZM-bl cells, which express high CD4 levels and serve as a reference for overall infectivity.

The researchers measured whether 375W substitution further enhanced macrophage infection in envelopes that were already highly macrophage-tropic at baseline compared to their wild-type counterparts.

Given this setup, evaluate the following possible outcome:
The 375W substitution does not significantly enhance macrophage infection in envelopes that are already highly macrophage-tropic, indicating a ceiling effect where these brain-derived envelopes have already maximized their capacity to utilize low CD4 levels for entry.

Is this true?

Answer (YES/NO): NO